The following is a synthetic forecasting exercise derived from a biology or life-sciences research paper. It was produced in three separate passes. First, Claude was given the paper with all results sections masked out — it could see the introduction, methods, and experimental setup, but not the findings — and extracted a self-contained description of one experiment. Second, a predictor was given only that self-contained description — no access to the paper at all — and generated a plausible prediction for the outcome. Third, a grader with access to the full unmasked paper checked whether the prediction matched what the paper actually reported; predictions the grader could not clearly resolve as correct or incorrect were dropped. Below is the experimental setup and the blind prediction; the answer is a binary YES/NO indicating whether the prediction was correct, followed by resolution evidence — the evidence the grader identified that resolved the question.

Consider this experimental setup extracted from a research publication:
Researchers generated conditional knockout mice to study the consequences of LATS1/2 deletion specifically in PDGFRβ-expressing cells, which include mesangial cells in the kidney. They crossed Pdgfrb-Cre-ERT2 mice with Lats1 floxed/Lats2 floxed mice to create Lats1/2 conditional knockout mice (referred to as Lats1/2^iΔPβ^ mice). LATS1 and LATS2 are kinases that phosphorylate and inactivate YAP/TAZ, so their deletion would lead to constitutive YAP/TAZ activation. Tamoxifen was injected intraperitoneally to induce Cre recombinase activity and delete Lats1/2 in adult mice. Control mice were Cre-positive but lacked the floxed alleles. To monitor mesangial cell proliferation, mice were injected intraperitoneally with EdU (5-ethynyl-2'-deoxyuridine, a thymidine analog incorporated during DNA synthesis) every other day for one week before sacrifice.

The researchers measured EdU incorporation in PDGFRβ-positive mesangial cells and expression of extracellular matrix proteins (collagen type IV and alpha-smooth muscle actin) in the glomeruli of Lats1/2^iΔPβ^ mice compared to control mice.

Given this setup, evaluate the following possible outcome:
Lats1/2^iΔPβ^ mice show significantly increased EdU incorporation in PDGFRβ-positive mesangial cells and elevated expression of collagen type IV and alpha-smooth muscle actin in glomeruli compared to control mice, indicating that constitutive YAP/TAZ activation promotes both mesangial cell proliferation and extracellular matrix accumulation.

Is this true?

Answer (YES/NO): NO